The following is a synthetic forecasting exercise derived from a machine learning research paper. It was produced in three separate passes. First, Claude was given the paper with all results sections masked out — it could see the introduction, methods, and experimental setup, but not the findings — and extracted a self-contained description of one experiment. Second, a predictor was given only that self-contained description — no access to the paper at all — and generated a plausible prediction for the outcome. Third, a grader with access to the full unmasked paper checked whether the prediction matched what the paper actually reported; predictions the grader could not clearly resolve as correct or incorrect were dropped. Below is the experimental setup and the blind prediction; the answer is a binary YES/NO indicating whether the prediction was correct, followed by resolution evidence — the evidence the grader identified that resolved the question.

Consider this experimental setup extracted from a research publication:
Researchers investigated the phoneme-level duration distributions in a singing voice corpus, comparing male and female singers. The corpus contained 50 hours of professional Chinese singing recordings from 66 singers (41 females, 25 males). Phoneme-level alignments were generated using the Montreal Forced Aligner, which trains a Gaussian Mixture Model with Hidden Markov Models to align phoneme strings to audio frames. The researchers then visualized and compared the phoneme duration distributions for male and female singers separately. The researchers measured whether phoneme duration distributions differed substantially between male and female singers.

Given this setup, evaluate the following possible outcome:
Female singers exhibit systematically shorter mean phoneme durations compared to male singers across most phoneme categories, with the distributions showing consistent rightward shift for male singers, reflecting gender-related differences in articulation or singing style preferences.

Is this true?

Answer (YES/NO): NO